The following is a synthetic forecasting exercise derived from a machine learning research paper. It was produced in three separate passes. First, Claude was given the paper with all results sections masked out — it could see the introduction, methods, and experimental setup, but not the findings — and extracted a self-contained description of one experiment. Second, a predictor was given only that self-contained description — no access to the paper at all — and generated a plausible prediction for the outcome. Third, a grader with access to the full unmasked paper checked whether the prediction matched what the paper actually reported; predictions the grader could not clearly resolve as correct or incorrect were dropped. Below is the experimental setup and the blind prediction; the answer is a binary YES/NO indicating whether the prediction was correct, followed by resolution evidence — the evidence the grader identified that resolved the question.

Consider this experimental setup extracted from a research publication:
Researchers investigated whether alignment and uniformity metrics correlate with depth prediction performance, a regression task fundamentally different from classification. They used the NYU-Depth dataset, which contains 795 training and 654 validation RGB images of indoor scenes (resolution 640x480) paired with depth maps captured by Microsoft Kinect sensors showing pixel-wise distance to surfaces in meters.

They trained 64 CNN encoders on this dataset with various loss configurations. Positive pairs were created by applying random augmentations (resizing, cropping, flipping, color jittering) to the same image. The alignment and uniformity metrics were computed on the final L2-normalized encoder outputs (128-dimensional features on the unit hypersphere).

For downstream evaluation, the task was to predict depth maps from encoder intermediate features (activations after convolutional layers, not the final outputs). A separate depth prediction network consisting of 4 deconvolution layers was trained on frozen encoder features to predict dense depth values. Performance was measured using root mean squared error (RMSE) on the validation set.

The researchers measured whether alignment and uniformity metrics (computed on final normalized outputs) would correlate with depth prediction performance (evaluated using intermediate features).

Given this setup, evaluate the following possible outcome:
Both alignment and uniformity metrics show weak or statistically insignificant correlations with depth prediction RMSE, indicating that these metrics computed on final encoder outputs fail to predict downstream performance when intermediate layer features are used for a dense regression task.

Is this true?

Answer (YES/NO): NO